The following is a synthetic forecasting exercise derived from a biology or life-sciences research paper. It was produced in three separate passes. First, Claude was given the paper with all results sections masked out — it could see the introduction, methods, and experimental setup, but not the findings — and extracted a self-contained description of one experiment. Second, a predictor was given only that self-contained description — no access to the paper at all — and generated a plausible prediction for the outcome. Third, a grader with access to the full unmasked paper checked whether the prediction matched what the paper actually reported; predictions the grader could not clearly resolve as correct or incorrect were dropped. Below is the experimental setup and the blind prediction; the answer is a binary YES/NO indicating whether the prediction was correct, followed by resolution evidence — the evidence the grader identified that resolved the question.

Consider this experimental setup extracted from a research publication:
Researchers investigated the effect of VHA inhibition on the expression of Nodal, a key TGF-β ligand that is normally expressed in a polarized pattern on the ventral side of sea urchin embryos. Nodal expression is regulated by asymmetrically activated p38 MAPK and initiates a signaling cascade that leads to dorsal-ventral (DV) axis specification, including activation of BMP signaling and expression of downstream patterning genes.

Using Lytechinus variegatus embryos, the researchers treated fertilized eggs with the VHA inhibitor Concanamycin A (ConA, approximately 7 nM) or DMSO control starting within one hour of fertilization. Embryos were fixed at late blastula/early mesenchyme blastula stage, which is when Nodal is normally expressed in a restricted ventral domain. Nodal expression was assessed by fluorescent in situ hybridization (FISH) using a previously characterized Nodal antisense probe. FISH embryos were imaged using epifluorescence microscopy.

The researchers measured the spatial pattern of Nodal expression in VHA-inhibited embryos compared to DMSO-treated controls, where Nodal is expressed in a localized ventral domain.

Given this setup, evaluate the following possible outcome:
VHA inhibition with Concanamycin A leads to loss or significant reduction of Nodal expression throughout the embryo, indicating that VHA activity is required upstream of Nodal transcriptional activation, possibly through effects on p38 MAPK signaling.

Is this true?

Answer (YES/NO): NO